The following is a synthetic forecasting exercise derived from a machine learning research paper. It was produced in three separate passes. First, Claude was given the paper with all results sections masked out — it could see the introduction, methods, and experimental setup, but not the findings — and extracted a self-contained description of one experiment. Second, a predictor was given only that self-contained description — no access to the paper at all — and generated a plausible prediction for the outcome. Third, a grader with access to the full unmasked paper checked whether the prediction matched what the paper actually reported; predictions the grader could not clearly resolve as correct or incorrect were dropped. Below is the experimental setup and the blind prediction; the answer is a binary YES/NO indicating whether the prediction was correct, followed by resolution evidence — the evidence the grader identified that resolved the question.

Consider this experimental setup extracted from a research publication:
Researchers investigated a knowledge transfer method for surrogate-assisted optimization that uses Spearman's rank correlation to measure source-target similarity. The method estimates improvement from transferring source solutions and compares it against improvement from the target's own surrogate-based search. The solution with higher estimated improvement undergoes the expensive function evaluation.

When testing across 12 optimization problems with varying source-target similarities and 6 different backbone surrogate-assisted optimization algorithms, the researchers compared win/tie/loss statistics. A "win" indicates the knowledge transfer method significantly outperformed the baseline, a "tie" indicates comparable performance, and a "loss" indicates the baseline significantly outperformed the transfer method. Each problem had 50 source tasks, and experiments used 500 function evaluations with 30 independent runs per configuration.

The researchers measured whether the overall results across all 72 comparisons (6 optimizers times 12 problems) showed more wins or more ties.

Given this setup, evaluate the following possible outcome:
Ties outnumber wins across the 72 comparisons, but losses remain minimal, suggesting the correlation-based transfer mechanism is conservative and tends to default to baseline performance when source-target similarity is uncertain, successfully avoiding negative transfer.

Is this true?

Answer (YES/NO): YES